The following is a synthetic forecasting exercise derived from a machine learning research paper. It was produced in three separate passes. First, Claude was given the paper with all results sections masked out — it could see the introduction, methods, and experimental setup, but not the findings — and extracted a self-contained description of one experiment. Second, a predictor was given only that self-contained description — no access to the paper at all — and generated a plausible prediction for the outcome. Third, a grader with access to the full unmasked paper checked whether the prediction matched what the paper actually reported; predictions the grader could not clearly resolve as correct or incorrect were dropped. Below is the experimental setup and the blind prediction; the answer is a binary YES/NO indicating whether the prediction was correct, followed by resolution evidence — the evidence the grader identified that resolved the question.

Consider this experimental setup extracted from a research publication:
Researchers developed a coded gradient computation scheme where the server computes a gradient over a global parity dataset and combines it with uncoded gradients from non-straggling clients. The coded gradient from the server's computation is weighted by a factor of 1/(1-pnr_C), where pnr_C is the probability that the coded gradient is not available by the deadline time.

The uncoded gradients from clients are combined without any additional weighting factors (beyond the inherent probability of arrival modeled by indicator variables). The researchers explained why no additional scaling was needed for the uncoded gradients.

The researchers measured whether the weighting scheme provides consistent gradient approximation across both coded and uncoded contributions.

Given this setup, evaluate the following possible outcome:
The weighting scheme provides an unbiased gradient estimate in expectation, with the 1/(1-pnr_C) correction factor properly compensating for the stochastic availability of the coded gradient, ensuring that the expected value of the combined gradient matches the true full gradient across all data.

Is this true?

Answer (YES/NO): YES